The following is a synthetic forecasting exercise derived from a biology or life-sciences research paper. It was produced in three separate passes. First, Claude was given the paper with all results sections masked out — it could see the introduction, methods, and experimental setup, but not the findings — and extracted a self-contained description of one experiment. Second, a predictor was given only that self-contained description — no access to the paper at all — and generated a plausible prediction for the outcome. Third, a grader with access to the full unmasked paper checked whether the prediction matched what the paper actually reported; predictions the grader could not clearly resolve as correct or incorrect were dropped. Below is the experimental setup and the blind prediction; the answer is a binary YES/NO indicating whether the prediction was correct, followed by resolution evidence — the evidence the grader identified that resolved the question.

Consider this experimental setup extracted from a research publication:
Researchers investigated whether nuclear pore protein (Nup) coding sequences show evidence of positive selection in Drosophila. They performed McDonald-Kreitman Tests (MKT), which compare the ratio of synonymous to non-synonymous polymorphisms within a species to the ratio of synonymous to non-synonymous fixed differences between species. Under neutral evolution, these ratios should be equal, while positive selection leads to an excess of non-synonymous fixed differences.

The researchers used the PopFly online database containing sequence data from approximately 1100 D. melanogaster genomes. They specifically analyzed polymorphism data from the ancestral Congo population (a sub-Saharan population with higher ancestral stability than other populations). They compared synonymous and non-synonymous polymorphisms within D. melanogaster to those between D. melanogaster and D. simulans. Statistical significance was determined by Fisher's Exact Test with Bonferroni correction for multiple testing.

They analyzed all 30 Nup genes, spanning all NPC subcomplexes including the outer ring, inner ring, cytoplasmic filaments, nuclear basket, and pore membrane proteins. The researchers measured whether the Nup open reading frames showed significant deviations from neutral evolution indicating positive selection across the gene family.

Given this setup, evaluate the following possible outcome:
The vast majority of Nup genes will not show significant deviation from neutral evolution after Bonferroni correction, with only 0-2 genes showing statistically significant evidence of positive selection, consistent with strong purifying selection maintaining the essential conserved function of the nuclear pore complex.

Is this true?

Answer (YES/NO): NO